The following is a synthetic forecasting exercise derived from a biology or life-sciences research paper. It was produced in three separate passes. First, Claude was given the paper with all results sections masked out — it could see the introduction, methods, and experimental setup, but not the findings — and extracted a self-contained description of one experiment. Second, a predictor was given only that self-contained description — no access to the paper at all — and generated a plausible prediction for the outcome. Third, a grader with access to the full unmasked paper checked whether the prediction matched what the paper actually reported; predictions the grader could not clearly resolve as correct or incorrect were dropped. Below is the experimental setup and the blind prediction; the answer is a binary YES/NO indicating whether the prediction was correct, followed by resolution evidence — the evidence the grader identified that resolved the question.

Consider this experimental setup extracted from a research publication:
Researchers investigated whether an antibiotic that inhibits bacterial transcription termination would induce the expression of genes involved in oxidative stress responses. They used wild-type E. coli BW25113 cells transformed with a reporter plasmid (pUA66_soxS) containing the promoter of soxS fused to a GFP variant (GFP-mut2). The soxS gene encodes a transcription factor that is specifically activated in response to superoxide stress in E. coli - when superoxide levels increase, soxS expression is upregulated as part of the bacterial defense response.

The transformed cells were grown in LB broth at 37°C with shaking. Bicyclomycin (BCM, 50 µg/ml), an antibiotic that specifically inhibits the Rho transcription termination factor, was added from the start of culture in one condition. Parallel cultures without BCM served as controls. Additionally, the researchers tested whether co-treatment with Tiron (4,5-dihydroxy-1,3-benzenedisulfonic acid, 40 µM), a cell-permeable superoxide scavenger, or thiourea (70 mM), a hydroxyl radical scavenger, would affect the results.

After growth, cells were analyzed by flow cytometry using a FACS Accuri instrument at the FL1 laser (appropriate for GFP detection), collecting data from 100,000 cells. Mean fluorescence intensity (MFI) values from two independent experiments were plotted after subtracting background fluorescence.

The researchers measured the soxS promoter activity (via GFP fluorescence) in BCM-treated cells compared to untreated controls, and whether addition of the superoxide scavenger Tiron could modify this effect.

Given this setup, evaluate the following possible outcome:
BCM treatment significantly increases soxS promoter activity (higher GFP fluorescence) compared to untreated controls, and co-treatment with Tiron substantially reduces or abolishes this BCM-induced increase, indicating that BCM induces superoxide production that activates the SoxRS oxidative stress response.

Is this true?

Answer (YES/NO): YES